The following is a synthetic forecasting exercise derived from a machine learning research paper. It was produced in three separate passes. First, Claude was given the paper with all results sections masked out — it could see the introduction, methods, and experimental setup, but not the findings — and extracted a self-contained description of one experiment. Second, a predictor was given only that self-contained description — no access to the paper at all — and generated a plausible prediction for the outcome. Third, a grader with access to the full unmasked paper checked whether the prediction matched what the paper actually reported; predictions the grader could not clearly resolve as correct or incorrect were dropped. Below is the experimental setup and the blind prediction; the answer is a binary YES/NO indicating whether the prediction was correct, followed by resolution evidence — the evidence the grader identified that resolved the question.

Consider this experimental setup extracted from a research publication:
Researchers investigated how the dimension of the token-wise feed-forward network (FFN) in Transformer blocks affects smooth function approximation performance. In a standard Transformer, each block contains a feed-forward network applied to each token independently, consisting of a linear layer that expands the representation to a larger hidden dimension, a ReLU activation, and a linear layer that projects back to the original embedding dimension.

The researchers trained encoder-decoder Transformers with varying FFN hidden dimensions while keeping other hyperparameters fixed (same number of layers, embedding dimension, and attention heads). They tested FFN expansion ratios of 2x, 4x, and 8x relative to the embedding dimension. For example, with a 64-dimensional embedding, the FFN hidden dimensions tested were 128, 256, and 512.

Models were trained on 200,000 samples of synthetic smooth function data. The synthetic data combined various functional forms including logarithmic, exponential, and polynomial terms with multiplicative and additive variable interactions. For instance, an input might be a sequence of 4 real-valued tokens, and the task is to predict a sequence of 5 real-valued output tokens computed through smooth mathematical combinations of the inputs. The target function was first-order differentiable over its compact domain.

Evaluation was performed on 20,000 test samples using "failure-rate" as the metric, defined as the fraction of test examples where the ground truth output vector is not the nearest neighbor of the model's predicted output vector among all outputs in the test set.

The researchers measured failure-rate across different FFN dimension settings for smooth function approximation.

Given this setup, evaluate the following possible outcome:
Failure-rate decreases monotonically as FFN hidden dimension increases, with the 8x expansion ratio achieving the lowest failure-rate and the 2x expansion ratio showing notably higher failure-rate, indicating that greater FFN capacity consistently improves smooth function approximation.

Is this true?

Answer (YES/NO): NO